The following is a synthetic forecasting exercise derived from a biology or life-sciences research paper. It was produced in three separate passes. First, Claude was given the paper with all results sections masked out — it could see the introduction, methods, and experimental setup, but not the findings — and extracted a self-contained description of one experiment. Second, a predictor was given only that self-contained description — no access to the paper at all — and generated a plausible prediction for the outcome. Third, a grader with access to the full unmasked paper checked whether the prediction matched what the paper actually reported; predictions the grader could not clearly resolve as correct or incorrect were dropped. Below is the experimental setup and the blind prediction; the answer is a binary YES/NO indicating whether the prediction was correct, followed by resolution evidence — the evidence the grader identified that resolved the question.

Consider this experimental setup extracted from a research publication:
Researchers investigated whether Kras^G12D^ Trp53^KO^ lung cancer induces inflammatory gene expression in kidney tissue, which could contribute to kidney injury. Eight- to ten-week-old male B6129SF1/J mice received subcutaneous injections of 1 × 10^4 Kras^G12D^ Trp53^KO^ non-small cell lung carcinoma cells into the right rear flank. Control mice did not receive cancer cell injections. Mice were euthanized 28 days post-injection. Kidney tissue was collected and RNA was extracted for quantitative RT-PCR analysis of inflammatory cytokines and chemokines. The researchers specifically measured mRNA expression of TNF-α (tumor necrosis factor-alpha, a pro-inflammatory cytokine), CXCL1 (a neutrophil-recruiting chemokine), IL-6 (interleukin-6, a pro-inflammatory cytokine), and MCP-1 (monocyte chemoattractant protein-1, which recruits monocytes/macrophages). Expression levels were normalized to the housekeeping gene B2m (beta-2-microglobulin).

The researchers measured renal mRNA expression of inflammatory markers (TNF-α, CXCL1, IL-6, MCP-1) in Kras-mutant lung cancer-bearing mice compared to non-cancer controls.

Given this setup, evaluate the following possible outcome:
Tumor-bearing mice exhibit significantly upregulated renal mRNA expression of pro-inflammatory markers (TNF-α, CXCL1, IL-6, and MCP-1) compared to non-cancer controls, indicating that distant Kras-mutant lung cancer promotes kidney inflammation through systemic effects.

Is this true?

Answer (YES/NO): YES